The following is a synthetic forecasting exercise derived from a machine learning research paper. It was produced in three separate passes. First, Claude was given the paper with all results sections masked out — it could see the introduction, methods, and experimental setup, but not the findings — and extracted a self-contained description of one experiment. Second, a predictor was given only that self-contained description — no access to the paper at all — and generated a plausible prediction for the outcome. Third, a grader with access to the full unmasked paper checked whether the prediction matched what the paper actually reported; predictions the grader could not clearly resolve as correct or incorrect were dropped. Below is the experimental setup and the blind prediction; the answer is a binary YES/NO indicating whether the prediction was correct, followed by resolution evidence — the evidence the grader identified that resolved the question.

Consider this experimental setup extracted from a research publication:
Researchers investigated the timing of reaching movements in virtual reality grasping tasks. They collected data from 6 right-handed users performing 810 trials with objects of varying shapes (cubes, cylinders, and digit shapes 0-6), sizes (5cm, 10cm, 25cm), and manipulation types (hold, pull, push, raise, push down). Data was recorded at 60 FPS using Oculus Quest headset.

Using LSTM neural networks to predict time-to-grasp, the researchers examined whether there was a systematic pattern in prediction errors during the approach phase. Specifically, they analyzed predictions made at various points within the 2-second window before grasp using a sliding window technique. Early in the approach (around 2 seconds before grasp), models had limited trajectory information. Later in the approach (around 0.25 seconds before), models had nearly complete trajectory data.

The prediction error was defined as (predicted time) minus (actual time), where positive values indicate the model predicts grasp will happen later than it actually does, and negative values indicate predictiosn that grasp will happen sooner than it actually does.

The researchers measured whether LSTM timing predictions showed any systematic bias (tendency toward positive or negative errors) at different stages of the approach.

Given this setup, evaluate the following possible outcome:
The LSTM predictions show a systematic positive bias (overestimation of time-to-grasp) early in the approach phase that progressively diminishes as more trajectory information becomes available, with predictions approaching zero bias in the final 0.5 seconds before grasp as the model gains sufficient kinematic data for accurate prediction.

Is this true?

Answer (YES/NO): NO